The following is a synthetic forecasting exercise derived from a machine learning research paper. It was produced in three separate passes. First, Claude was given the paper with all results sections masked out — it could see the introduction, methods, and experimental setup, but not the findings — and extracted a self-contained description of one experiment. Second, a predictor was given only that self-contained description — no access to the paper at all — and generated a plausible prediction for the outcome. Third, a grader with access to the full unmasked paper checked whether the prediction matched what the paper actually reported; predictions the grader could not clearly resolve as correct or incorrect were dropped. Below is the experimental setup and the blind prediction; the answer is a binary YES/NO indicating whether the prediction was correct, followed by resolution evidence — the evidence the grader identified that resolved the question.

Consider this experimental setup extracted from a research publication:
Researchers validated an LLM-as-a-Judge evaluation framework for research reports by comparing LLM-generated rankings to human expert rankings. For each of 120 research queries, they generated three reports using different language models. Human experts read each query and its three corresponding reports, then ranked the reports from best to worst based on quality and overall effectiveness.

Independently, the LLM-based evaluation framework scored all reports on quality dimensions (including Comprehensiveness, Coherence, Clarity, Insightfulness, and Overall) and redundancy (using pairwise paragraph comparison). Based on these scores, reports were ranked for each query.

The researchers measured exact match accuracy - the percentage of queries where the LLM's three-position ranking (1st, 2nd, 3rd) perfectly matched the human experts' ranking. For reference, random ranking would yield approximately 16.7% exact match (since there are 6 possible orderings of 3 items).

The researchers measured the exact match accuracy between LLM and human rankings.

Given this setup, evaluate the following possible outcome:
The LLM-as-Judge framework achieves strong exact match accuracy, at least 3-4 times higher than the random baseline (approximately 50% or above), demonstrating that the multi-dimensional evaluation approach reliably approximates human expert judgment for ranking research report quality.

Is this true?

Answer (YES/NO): YES